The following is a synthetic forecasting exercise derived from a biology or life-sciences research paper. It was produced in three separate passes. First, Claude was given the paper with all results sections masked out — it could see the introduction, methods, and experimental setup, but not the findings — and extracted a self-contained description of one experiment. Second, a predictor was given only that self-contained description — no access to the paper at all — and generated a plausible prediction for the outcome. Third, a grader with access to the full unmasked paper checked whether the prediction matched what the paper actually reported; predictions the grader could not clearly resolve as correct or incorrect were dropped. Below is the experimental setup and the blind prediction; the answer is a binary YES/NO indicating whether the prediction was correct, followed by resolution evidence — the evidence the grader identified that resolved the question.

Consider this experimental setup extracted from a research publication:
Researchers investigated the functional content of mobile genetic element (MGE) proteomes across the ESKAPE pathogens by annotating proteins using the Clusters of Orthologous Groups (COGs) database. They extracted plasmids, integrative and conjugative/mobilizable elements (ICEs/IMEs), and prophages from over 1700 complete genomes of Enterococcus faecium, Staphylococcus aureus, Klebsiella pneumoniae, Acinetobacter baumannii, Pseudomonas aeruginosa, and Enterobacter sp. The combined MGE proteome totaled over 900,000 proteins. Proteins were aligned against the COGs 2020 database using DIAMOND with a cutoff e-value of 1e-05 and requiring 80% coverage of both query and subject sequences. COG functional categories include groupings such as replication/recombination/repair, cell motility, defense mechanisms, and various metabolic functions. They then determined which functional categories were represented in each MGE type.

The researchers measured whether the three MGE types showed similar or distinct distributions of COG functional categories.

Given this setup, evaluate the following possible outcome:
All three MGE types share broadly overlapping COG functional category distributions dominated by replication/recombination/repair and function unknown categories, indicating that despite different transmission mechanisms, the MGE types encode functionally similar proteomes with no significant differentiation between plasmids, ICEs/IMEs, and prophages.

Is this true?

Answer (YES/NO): NO